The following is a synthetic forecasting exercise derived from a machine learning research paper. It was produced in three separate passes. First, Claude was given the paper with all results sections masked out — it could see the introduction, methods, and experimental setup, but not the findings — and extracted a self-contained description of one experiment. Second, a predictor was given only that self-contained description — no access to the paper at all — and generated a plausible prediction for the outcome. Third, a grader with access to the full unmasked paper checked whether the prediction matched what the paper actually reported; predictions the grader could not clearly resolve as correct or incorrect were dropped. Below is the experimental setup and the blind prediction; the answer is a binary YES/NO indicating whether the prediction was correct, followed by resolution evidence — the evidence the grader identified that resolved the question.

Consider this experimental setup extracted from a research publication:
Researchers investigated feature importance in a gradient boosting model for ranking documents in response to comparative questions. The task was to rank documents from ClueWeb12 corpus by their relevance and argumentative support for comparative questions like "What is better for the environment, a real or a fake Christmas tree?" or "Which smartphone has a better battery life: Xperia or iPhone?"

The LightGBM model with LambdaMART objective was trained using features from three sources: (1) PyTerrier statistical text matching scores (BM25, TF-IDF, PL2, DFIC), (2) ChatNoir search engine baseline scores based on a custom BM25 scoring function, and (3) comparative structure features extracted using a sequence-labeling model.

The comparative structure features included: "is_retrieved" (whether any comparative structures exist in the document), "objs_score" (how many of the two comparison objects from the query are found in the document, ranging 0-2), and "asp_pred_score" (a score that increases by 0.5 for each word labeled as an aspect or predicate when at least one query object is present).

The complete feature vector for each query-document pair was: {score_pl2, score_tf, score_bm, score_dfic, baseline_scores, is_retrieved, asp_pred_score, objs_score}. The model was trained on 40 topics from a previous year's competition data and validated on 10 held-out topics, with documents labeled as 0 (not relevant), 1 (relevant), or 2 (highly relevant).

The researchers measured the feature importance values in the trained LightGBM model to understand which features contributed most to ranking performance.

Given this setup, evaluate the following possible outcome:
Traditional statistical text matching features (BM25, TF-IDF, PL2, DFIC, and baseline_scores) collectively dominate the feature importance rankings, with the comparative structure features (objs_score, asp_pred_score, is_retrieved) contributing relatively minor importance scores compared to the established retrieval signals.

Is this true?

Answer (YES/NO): YES